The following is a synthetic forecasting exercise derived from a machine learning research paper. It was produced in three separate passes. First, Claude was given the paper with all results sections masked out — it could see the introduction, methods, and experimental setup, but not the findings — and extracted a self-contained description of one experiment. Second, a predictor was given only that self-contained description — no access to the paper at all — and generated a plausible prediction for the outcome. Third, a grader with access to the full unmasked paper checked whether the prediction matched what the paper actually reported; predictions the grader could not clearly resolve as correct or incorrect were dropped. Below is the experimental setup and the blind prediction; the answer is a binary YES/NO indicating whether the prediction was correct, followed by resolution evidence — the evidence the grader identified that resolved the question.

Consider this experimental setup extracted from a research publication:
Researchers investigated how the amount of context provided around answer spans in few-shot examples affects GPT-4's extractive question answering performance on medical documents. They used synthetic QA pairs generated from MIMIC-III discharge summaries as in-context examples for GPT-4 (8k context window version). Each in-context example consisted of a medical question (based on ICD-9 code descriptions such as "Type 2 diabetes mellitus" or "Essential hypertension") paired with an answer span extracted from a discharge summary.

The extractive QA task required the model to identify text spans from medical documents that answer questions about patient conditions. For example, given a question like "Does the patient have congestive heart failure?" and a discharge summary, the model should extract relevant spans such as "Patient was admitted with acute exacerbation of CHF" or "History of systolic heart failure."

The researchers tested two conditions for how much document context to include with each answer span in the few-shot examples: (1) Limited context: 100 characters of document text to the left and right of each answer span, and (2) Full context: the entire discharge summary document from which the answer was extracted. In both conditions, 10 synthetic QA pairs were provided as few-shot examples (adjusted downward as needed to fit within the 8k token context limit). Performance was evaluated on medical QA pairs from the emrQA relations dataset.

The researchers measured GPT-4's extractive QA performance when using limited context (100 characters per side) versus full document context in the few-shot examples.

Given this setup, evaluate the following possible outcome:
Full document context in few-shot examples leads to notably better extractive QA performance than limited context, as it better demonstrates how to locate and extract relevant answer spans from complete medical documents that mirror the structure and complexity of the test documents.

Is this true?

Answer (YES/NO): NO